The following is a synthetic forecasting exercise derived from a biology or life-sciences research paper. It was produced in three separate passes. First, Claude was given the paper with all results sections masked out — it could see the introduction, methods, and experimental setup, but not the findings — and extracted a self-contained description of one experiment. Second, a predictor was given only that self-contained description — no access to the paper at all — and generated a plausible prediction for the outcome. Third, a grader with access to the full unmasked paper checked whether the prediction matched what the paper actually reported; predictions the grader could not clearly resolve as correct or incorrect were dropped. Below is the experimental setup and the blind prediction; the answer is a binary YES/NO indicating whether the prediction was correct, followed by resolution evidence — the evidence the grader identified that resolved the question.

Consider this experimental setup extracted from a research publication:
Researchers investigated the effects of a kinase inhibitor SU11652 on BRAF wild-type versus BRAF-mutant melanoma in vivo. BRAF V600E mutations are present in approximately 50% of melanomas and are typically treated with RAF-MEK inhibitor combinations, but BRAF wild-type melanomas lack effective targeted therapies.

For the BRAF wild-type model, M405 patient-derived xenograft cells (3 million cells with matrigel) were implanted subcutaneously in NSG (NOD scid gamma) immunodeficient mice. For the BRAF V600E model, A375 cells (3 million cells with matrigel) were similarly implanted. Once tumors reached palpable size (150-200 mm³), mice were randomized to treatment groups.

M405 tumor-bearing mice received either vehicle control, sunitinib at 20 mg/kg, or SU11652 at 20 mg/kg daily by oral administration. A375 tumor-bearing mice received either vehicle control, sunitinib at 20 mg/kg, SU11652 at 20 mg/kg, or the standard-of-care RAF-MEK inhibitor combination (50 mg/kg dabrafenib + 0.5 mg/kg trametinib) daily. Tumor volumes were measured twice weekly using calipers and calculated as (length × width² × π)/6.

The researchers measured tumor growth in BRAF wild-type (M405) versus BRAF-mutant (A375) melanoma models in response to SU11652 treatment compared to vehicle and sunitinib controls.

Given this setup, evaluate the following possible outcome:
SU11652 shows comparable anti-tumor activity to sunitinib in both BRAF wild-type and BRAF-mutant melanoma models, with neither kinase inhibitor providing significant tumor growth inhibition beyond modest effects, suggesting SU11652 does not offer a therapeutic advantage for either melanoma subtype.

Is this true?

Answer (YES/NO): NO